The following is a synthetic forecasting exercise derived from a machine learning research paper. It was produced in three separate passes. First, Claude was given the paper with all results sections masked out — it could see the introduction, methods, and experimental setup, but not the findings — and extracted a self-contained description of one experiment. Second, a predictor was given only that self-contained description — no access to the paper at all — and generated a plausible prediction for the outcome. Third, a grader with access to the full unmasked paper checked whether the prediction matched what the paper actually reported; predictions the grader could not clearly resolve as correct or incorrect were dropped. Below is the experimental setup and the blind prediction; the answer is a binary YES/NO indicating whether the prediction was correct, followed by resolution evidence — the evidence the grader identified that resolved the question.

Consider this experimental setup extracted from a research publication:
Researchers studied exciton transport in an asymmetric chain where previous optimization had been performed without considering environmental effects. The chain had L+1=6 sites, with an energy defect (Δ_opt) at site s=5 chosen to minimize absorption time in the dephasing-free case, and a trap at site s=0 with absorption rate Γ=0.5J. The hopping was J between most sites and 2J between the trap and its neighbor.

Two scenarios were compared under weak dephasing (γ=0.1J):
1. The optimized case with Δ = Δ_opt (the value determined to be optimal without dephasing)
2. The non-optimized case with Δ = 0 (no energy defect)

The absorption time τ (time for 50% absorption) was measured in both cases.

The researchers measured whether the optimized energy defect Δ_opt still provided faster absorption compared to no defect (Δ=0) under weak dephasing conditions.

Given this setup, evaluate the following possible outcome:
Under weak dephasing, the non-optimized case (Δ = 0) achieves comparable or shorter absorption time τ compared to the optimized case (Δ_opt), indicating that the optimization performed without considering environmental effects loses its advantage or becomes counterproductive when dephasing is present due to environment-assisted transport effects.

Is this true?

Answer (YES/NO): NO